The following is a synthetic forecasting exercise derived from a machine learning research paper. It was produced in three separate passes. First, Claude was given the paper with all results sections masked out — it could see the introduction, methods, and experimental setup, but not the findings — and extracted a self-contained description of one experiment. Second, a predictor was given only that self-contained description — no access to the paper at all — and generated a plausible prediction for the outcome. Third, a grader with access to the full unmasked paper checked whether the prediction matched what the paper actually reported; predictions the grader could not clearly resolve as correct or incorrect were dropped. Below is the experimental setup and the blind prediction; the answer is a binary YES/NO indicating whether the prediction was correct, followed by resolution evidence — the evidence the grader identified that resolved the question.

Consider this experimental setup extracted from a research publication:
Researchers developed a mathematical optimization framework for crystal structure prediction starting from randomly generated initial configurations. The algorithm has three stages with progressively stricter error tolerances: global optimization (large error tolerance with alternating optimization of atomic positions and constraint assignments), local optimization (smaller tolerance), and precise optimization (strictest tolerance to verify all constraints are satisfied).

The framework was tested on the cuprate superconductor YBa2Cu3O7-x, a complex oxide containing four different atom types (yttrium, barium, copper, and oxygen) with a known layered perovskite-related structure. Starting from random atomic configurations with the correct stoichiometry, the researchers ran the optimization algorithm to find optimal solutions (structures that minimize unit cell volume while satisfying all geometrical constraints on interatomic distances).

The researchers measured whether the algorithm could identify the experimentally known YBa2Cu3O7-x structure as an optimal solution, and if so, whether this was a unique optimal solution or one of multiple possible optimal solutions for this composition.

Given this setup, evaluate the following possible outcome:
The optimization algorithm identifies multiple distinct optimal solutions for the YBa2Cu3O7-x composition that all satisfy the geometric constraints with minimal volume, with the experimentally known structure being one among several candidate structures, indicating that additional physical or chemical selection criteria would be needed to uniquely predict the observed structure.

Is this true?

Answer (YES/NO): NO